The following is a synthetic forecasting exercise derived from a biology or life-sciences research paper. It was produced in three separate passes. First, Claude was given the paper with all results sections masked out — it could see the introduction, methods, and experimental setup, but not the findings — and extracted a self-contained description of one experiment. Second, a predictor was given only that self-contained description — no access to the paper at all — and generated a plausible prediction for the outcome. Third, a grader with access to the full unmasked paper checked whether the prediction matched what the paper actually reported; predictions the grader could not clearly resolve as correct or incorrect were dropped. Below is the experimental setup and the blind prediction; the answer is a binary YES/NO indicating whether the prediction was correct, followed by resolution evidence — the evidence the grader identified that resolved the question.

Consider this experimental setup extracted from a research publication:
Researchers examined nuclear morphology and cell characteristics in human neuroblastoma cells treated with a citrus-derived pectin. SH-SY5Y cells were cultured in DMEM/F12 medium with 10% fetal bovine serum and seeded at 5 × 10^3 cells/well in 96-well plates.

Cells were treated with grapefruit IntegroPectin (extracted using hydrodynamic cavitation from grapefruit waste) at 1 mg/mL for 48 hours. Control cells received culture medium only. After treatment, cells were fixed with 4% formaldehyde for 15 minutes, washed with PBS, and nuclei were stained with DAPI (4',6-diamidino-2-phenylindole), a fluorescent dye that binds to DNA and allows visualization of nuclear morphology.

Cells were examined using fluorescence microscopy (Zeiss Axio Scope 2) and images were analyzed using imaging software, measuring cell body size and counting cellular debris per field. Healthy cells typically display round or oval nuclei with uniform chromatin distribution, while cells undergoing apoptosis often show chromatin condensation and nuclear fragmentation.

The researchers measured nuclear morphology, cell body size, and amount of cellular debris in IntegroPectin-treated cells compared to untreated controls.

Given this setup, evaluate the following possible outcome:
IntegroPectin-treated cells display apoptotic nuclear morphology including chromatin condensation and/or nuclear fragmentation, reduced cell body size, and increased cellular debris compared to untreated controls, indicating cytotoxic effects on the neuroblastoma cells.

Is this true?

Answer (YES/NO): NO